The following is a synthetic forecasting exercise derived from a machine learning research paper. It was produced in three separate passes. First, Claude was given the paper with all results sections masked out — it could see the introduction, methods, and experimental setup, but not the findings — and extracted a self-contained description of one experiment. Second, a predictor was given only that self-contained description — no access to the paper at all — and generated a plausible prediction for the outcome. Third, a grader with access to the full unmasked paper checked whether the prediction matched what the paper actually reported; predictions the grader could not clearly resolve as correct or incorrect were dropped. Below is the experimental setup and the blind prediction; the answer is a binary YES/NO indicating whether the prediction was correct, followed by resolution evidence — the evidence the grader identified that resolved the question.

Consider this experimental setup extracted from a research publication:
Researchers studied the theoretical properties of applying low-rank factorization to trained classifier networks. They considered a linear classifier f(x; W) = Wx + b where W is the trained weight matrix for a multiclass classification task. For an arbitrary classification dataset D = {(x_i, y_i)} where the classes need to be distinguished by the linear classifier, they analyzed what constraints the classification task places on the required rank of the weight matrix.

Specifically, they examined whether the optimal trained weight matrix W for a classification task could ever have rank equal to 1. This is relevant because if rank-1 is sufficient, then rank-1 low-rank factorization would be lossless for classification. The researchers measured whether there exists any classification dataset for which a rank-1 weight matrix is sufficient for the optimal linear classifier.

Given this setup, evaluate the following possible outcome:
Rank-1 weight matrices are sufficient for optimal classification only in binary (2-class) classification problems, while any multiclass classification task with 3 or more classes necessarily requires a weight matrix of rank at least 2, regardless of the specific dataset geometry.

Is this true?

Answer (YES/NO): NO